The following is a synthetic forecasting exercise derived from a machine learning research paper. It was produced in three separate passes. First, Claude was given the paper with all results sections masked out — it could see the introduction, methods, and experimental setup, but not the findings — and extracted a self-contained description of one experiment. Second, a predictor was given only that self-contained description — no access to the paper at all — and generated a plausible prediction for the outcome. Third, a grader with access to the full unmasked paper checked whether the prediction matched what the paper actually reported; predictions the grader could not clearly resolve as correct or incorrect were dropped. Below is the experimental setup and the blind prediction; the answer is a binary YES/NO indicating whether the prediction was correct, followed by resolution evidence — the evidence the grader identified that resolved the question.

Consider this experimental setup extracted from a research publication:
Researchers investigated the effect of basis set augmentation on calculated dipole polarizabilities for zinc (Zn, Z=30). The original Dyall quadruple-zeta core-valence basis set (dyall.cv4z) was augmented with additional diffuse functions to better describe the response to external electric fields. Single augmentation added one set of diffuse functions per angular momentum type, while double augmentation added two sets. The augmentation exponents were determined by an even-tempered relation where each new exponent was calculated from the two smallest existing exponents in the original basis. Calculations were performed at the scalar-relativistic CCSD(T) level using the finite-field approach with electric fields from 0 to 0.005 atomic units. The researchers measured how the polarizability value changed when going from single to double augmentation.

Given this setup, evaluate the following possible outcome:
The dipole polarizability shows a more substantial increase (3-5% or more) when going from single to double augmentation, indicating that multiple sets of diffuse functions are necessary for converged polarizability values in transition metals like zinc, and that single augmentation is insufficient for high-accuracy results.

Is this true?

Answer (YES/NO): NO